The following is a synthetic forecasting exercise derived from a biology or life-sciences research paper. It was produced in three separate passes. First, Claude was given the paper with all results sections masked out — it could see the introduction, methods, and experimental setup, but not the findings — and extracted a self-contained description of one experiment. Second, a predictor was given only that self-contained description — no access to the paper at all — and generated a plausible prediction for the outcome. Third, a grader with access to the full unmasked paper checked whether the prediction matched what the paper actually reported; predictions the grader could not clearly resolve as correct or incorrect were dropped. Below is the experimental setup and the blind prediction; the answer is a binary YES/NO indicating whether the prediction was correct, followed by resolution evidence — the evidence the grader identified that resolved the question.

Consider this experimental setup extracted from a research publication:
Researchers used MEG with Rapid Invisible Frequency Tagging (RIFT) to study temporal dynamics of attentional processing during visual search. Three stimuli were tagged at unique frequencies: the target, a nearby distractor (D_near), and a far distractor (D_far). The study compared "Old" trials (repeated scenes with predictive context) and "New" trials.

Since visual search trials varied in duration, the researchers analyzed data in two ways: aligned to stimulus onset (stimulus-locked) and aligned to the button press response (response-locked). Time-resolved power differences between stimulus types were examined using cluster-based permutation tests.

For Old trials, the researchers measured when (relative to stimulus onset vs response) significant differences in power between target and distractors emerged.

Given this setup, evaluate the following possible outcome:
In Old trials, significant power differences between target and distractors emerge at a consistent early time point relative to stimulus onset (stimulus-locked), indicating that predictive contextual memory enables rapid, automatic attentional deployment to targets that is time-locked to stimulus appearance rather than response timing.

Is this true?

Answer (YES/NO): NO